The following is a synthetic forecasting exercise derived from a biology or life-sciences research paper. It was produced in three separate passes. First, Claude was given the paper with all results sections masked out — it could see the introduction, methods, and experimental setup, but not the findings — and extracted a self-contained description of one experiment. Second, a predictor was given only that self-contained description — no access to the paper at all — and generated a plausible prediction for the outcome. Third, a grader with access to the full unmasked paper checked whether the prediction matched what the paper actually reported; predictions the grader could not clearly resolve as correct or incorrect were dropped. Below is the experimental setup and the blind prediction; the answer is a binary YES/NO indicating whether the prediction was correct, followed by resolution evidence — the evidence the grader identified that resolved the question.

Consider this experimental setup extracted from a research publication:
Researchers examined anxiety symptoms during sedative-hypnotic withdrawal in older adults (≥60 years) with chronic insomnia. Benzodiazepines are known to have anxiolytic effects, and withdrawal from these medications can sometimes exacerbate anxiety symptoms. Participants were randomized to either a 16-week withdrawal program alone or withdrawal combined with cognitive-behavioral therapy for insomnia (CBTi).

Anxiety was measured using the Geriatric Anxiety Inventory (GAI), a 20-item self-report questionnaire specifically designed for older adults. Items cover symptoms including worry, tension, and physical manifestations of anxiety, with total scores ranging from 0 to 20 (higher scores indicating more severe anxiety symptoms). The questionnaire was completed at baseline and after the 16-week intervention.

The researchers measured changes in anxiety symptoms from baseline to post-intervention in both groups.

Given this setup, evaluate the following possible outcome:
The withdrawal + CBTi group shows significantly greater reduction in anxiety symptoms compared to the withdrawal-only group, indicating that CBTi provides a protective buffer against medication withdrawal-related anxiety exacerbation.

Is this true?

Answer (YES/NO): NO